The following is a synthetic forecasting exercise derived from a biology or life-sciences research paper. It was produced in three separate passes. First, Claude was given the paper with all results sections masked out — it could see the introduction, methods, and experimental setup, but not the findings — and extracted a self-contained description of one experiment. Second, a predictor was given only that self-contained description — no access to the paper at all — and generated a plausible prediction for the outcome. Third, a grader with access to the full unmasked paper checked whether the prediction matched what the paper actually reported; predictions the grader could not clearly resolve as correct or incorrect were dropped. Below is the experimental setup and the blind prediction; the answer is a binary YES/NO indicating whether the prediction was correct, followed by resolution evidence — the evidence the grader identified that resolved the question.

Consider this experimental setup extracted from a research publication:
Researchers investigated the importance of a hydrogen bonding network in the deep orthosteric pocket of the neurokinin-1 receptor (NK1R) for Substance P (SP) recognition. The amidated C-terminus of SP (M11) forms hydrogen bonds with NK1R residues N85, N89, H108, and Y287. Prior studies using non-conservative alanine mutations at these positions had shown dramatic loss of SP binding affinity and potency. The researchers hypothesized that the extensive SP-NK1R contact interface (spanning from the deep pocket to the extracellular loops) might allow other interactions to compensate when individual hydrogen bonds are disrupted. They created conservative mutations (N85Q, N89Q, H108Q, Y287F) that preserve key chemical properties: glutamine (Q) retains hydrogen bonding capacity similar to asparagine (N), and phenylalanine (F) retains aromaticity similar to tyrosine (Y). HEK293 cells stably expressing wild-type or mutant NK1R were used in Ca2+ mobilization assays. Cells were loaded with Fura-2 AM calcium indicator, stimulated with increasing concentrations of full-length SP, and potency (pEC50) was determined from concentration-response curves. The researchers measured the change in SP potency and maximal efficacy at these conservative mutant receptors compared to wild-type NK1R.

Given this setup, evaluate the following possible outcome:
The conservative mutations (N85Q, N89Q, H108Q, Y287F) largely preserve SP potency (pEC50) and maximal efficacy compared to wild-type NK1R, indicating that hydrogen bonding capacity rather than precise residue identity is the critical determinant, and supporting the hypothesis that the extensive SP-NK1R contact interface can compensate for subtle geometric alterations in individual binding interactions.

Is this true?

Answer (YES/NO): YES